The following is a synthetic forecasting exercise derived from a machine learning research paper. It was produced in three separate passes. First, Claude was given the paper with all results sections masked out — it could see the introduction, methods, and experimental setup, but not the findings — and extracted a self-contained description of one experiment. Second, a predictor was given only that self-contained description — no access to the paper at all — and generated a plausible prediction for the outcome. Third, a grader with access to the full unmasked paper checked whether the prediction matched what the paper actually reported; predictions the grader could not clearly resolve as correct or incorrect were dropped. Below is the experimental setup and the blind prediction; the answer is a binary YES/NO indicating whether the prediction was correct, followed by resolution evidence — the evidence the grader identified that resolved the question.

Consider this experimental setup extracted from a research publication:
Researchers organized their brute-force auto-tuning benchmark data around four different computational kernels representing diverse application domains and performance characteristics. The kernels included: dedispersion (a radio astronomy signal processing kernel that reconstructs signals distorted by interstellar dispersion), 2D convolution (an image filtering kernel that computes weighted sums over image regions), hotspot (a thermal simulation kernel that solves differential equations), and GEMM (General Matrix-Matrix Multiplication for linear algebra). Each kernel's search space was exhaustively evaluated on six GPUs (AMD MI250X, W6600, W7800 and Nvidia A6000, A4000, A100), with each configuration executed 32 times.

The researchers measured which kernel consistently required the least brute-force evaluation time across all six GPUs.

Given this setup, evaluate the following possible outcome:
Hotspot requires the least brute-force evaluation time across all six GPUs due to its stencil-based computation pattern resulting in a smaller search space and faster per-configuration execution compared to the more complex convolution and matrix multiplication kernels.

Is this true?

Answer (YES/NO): NO